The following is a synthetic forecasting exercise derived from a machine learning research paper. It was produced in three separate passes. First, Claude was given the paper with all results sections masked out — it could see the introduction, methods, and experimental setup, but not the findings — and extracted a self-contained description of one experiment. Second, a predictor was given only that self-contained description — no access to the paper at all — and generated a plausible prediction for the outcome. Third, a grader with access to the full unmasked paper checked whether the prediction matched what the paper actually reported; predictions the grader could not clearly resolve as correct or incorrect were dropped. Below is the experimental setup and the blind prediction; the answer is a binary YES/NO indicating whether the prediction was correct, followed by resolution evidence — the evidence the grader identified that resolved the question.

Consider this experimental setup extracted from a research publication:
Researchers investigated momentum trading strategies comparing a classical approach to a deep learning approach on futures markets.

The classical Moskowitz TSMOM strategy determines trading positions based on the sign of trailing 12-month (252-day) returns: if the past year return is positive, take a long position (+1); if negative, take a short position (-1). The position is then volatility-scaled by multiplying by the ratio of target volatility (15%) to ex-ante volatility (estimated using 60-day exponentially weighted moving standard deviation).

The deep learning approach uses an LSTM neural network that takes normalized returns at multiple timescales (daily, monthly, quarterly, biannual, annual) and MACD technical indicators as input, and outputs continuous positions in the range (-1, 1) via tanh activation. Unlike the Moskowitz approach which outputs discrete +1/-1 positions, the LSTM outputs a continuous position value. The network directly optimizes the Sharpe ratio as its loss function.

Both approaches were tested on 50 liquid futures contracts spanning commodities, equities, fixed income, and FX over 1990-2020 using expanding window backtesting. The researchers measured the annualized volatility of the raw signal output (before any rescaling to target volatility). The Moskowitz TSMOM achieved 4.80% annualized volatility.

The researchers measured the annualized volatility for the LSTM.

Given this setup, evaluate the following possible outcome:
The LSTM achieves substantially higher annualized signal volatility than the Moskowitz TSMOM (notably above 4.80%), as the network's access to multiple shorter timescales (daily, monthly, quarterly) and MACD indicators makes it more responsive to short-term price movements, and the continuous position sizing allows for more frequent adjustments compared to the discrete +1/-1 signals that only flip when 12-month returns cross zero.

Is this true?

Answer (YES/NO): NO